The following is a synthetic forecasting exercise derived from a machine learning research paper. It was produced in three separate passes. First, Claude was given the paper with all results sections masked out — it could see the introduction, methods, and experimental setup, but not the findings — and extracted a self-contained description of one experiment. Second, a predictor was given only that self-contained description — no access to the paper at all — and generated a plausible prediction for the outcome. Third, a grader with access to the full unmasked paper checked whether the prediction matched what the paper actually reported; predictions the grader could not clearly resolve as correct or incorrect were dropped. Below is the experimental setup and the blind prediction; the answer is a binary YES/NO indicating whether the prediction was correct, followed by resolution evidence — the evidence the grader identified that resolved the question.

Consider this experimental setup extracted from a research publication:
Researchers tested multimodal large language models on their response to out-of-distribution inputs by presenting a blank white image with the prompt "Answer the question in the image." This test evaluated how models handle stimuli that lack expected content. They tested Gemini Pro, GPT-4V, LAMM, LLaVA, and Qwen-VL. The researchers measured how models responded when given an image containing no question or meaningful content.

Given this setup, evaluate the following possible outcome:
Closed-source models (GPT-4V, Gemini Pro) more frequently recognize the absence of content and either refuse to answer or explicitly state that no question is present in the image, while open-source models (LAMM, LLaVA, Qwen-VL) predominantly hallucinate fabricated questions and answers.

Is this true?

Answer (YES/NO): NO